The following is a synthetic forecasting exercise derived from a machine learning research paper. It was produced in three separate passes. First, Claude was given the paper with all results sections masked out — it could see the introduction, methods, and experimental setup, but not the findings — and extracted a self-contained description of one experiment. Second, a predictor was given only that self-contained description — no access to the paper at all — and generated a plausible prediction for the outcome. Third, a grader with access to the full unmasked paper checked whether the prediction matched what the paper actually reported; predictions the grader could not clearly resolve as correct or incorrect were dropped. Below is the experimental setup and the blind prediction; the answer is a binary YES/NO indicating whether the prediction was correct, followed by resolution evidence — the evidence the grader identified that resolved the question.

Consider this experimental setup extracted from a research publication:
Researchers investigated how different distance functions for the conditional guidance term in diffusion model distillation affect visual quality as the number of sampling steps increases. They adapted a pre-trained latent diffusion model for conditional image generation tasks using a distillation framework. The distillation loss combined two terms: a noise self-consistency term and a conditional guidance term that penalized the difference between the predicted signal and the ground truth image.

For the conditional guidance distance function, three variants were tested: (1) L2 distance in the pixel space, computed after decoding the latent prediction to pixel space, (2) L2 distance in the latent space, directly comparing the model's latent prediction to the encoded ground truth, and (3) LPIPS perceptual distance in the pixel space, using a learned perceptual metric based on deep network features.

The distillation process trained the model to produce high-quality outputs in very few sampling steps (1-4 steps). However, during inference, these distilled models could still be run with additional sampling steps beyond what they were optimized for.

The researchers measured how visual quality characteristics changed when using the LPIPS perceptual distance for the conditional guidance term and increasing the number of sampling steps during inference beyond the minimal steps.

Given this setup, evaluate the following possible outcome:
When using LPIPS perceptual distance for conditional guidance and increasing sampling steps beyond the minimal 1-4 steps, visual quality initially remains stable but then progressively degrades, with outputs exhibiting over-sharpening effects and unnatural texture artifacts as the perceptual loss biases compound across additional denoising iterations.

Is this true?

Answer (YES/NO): NO